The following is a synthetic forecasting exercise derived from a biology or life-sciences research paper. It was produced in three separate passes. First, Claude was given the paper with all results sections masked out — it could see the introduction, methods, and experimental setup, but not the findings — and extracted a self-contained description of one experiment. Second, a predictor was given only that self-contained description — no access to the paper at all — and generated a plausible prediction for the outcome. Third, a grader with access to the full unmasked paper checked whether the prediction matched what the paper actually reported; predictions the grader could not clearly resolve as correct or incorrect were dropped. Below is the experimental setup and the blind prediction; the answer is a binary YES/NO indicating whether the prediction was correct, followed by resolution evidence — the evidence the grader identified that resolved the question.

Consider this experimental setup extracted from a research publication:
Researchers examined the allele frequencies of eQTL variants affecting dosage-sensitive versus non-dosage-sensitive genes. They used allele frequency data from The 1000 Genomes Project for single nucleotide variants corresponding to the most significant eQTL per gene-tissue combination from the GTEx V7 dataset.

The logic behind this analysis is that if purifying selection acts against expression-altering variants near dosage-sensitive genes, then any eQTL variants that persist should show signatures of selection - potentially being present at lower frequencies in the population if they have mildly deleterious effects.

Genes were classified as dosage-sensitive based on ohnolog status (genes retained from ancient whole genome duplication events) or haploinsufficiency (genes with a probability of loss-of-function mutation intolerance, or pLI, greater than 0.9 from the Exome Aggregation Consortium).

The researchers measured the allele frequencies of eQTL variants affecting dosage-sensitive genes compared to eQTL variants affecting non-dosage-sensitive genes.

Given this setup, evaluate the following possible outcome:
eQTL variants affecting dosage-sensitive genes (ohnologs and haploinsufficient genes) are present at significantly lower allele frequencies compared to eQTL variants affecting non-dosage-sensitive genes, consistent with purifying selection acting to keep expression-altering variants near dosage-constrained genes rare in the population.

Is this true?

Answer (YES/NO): YES